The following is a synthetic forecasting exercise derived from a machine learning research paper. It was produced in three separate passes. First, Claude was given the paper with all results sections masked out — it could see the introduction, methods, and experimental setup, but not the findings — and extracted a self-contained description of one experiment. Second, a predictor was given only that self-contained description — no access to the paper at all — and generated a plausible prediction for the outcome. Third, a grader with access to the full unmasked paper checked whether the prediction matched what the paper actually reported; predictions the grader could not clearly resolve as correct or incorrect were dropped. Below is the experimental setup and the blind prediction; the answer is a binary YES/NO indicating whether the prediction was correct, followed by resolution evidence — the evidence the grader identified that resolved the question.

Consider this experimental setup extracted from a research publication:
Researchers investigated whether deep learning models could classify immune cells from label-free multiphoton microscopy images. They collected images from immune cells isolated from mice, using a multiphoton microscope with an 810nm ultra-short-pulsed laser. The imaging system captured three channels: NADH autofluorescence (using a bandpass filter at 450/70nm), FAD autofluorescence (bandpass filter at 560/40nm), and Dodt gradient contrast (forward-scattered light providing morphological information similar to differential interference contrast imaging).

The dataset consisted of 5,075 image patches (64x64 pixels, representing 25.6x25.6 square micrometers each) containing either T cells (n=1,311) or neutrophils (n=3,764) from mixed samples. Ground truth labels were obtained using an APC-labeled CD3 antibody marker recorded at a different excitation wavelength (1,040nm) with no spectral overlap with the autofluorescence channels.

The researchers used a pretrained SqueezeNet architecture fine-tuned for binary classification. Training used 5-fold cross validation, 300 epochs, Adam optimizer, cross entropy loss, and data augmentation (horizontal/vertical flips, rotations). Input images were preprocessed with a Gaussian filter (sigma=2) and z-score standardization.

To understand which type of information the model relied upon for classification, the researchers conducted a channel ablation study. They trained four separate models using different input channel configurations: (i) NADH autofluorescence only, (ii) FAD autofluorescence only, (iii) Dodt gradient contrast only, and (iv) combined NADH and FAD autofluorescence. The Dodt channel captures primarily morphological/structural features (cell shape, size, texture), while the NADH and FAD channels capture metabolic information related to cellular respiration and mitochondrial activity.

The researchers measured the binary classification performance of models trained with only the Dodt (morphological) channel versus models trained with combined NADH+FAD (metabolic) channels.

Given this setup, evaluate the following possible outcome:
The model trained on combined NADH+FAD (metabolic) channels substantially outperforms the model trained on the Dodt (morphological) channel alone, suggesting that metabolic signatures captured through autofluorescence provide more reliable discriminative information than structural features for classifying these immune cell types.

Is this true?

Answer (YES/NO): YES